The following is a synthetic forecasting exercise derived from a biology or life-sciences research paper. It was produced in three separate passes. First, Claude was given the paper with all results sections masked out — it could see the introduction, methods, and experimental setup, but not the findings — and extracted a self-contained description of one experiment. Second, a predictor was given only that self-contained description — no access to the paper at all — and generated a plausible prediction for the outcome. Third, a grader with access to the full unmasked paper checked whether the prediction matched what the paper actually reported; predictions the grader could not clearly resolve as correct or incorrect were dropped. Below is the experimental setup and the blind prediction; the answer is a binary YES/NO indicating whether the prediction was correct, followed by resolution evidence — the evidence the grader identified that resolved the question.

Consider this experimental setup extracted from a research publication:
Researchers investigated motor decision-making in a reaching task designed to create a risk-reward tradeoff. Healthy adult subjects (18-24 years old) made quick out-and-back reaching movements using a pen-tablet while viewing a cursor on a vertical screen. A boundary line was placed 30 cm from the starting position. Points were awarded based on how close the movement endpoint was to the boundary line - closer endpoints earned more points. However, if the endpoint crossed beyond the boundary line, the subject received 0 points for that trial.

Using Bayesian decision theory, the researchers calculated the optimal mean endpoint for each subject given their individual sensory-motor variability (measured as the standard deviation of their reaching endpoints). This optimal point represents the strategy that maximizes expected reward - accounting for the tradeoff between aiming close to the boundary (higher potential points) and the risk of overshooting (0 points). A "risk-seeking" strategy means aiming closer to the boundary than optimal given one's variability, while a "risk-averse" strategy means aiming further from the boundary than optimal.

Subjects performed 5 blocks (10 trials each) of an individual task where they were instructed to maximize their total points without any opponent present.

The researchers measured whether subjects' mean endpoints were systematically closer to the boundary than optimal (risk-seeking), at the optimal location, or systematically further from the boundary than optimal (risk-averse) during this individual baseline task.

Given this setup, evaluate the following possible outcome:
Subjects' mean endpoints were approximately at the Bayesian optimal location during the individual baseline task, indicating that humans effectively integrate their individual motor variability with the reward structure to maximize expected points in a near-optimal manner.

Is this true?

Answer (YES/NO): NO